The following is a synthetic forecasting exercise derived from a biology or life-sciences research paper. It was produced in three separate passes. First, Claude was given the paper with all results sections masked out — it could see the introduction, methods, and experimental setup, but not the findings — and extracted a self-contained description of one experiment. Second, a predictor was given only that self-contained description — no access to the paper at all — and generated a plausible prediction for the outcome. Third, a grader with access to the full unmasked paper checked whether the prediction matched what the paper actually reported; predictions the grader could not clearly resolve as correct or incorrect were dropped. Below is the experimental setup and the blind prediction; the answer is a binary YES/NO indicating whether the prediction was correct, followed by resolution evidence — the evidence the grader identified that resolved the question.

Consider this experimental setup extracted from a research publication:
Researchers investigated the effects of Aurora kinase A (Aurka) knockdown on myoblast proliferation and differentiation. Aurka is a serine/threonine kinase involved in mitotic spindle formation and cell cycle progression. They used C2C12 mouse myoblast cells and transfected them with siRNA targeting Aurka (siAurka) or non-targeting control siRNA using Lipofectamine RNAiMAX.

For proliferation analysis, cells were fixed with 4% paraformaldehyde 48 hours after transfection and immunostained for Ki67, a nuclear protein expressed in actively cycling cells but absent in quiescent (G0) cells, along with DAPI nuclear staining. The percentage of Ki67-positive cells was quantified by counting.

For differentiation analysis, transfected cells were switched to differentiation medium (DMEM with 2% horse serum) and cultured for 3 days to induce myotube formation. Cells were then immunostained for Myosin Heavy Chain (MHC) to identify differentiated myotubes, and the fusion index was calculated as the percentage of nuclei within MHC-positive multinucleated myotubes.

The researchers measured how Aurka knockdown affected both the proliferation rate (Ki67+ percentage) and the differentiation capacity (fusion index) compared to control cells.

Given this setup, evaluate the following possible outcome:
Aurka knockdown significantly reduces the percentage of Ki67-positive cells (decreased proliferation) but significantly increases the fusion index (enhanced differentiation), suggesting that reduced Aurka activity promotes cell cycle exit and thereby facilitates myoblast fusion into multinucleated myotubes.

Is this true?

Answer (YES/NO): NO